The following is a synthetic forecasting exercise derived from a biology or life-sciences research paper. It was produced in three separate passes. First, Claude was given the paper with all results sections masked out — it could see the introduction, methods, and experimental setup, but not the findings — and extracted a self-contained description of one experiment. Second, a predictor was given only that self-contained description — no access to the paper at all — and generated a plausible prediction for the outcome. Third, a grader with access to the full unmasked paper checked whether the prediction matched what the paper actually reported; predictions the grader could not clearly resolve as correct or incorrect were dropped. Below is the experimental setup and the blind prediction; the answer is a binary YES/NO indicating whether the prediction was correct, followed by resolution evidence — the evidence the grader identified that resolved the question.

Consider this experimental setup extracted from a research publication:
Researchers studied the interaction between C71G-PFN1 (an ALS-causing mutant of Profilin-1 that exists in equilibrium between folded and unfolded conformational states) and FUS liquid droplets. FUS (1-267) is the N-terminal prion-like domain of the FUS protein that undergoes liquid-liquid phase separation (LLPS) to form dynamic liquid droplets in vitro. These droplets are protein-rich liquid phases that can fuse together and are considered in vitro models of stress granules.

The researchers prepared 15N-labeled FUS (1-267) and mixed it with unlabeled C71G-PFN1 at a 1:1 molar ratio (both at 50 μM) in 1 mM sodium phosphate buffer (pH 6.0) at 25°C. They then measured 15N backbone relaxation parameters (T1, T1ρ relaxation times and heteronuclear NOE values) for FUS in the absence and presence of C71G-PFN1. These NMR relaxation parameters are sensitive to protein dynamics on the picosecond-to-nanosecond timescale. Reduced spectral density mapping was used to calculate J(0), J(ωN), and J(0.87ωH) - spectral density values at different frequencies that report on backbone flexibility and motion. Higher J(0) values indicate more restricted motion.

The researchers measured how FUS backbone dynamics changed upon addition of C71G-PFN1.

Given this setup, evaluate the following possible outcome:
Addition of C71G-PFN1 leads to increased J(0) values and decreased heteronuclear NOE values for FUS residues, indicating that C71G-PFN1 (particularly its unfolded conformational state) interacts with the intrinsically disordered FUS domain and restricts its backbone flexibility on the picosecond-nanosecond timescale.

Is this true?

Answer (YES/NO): NO